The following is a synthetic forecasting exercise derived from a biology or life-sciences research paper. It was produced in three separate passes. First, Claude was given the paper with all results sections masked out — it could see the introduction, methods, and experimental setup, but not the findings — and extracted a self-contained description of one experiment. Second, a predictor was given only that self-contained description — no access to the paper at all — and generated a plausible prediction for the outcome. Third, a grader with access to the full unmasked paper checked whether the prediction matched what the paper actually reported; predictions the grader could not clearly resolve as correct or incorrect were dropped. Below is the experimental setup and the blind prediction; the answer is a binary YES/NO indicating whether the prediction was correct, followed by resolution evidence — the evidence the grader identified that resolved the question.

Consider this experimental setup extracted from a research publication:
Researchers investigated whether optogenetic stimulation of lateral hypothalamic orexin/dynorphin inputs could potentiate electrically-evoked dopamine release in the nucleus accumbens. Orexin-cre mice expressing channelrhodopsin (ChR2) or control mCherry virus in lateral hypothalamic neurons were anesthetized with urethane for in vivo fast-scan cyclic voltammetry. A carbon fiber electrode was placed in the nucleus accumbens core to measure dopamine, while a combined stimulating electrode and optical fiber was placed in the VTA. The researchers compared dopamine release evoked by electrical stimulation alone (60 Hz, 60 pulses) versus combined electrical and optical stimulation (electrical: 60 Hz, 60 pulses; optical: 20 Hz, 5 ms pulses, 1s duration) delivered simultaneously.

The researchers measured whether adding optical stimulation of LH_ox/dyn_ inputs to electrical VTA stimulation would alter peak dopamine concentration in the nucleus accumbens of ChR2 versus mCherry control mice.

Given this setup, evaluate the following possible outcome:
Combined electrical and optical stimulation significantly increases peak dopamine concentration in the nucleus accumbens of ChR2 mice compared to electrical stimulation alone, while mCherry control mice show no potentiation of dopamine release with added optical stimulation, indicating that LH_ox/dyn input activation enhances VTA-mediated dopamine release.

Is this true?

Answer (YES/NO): YES